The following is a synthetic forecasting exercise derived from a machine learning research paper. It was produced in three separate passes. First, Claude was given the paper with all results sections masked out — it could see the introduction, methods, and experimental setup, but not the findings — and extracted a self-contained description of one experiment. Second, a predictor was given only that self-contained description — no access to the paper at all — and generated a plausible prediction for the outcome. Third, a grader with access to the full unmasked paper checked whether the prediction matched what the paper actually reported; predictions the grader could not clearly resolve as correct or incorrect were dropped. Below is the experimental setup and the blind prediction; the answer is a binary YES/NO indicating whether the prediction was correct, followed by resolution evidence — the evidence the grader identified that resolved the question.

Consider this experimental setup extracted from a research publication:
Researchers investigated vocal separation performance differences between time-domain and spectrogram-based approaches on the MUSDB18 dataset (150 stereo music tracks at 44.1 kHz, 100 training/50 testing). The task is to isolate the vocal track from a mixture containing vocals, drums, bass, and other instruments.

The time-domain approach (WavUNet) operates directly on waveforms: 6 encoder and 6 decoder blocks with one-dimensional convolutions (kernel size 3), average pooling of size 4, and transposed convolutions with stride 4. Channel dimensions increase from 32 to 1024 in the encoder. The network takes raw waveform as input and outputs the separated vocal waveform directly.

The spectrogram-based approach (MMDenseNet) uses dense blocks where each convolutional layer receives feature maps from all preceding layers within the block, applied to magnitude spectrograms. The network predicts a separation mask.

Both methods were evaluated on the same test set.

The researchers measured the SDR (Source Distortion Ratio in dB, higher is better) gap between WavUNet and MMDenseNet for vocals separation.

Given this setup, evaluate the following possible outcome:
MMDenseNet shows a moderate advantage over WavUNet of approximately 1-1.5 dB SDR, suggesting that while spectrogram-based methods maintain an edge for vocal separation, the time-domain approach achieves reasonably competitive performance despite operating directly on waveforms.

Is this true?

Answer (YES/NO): NO